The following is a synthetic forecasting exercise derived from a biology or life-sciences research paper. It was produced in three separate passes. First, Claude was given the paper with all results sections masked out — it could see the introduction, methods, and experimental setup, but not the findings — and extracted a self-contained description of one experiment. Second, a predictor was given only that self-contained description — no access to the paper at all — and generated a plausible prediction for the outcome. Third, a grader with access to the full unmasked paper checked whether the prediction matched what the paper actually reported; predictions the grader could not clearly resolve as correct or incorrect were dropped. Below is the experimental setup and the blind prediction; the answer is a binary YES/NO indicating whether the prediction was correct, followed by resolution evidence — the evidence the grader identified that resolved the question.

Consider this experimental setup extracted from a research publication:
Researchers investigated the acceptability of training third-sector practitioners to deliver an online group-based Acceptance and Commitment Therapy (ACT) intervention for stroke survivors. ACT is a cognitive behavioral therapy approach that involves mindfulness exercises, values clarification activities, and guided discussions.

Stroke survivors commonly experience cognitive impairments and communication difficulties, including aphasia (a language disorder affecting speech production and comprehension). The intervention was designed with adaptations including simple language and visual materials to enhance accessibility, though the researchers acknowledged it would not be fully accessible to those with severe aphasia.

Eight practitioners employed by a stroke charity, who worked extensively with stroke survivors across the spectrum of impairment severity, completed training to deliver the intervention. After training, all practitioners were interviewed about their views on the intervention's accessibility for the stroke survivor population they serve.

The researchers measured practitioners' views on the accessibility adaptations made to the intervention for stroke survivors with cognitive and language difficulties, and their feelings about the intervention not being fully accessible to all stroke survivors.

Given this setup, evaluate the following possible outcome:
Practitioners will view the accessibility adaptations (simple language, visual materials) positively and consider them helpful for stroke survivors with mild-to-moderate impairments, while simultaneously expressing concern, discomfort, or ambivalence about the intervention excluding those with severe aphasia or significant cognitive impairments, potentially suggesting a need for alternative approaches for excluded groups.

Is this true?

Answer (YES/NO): NO